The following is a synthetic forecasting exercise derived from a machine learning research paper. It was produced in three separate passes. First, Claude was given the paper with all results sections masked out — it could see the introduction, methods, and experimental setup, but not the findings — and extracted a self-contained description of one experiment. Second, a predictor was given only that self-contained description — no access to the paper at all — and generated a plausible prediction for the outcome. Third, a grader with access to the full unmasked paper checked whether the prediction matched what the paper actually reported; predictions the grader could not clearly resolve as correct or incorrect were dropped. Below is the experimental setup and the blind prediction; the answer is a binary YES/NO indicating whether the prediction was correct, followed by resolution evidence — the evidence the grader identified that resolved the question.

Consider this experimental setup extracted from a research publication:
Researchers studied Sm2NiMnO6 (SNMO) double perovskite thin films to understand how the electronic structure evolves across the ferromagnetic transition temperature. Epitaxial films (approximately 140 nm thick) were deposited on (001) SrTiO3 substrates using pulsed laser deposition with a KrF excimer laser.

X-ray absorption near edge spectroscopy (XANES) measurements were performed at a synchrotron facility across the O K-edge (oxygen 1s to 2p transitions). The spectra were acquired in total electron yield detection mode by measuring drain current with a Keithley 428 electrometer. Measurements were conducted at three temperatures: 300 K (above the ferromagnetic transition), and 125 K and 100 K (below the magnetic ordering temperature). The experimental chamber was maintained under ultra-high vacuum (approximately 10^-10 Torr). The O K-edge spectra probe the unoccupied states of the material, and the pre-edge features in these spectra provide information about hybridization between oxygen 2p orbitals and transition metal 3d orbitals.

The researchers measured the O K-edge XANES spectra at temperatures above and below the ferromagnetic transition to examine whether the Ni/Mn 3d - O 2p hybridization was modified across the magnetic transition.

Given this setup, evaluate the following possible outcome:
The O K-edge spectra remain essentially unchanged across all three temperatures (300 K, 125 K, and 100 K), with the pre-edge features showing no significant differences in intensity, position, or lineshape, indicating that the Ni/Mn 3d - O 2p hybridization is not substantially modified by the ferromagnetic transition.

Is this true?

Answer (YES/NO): NO